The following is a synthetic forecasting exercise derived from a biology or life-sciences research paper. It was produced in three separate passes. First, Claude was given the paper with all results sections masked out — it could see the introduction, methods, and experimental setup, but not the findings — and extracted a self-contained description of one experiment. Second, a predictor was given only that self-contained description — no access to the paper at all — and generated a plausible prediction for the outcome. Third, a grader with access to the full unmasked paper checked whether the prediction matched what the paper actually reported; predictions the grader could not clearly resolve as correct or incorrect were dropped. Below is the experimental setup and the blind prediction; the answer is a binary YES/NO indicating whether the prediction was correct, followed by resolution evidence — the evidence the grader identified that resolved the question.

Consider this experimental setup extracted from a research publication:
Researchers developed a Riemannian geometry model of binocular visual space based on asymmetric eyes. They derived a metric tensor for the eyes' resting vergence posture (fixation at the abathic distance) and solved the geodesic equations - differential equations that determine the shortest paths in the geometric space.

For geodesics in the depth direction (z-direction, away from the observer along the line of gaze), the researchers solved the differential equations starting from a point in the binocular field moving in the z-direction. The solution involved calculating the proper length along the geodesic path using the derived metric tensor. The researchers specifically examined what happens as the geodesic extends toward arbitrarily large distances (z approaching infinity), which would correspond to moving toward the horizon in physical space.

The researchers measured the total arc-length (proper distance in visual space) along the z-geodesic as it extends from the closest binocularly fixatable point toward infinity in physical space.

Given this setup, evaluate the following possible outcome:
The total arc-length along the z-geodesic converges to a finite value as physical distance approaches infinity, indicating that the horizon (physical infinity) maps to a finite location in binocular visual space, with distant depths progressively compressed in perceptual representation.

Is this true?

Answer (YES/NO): YES